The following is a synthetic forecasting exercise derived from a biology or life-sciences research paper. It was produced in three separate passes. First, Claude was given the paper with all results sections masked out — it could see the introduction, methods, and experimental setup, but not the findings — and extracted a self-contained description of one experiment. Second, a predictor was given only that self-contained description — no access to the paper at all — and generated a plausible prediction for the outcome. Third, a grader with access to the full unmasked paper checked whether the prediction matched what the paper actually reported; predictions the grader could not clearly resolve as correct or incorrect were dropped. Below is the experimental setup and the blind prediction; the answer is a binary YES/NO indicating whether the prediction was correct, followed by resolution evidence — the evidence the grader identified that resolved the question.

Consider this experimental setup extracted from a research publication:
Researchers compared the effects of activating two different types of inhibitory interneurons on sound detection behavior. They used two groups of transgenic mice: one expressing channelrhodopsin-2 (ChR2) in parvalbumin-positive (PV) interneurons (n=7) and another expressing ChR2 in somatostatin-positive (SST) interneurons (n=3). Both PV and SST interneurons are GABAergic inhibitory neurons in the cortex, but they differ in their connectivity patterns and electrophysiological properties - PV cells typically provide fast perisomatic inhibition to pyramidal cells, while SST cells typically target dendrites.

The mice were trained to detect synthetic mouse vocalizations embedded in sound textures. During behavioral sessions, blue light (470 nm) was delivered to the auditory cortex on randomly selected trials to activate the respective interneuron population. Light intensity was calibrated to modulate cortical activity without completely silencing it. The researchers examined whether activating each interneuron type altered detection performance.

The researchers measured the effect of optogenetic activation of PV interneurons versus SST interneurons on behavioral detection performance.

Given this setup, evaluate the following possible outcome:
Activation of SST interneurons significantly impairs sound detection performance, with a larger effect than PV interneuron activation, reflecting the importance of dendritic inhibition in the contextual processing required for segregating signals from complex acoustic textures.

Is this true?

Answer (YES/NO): NO